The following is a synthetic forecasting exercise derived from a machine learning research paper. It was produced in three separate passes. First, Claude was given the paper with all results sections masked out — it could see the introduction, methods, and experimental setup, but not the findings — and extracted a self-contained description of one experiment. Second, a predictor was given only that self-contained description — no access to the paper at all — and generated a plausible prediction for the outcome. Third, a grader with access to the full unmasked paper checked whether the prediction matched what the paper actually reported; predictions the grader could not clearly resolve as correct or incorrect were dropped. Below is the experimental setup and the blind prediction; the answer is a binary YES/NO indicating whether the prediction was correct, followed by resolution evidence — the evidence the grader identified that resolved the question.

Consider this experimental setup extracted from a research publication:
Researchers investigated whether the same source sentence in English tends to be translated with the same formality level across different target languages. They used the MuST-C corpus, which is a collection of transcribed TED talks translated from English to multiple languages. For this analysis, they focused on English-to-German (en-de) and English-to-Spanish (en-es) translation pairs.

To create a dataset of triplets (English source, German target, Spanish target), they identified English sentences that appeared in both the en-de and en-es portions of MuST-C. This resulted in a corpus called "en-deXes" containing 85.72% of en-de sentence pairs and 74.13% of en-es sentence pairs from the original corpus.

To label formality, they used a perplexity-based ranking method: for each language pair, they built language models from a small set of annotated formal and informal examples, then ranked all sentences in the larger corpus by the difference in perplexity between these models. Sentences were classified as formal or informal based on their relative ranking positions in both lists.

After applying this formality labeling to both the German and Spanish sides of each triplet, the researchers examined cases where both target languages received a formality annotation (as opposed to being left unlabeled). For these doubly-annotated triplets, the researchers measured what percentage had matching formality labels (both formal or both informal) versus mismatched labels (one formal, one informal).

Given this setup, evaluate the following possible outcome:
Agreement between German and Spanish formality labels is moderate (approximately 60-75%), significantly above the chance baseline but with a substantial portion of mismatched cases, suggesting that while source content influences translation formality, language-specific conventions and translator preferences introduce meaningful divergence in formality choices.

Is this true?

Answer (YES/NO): NO